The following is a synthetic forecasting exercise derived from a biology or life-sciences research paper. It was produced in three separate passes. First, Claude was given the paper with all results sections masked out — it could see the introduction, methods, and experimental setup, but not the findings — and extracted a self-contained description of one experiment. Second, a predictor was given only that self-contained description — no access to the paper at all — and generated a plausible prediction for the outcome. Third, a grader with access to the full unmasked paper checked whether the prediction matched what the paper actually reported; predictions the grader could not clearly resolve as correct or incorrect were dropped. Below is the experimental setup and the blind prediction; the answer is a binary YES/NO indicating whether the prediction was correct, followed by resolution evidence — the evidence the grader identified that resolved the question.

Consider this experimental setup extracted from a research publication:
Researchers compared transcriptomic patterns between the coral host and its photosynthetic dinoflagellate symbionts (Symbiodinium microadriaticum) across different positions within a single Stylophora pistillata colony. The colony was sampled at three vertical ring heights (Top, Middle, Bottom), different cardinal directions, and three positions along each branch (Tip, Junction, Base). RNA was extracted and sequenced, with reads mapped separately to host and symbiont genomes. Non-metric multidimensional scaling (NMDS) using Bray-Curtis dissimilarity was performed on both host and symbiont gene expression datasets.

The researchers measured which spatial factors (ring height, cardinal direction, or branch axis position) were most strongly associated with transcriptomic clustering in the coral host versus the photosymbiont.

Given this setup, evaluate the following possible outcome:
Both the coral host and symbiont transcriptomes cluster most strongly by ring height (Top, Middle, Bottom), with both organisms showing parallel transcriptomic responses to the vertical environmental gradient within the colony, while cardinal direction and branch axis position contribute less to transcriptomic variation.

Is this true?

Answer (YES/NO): NO